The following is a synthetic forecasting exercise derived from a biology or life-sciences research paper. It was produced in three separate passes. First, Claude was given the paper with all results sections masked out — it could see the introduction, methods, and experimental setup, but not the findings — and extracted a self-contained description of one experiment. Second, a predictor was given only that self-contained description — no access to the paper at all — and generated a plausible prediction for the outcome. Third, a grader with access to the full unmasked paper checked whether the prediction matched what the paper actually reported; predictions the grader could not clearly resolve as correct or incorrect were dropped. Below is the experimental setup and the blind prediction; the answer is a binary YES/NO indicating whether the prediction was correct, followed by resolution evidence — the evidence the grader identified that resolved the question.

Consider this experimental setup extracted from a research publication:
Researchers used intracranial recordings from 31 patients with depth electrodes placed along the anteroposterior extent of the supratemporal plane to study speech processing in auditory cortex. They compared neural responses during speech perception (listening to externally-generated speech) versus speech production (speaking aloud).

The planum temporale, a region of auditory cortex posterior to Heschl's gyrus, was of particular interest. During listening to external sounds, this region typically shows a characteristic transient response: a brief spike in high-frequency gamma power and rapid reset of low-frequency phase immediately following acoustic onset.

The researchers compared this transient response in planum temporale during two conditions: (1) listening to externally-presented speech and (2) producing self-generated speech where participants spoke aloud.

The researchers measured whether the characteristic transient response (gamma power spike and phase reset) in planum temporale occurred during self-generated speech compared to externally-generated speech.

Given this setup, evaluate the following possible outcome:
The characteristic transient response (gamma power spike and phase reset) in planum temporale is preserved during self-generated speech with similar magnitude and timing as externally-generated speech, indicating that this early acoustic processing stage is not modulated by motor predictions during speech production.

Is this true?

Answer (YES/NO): NO